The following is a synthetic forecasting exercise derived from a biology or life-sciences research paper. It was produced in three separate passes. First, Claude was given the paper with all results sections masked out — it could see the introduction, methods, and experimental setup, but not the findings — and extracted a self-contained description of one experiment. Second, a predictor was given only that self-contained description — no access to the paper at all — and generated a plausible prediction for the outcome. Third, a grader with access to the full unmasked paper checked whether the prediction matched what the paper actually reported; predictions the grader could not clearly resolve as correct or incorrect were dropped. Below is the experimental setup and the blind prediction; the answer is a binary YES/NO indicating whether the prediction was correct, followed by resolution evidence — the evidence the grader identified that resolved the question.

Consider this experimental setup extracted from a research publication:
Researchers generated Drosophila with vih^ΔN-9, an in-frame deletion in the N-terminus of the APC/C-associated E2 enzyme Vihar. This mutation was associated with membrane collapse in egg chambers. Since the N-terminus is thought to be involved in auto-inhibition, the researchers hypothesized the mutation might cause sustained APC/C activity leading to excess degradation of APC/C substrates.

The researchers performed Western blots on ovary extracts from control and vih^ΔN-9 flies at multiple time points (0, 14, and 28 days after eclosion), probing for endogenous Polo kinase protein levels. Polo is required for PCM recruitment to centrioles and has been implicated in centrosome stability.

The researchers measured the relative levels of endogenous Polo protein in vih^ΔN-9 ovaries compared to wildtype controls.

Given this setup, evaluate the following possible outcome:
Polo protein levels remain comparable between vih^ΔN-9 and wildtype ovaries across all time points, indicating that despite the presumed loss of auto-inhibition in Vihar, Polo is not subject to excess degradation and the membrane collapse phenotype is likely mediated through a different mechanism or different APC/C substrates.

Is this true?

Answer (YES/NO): NO